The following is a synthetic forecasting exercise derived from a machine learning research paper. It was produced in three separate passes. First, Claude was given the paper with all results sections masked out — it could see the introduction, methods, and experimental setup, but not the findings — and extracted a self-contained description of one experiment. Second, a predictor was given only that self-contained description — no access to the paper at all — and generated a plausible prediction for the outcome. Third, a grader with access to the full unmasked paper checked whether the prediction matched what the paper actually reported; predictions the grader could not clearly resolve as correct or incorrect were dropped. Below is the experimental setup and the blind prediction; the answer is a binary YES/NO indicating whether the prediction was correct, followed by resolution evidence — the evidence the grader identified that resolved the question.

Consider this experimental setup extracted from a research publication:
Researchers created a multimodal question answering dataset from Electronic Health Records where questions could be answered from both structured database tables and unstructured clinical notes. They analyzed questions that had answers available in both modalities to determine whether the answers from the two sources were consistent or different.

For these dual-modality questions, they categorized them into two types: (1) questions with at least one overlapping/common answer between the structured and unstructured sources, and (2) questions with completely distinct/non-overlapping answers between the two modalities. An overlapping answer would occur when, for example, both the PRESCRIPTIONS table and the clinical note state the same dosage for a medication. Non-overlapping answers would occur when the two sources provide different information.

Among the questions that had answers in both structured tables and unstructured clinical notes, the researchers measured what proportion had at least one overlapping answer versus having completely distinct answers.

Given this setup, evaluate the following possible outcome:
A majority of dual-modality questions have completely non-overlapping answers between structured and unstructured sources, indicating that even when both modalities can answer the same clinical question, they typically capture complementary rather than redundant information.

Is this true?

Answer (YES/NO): NO